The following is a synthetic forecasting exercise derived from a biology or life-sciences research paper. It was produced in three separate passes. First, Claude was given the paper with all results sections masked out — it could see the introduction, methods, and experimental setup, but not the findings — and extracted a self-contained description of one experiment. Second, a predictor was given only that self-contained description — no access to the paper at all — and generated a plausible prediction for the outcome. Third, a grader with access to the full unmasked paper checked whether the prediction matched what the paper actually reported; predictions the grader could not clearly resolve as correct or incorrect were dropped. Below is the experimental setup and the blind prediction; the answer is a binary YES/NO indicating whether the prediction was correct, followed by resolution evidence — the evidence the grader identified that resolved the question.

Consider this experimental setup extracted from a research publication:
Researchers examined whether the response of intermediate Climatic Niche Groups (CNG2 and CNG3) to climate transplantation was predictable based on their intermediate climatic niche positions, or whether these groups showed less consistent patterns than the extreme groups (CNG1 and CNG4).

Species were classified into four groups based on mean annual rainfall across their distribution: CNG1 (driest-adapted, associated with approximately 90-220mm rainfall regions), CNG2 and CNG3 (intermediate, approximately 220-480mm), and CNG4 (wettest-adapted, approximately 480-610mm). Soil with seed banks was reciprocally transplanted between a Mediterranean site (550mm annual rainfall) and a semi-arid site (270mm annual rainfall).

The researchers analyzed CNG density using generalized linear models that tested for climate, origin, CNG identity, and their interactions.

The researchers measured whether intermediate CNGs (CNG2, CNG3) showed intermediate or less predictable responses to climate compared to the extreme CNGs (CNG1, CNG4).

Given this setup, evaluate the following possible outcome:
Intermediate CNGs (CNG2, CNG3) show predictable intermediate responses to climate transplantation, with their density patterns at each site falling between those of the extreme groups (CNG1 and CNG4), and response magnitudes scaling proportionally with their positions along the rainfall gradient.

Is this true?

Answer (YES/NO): NO